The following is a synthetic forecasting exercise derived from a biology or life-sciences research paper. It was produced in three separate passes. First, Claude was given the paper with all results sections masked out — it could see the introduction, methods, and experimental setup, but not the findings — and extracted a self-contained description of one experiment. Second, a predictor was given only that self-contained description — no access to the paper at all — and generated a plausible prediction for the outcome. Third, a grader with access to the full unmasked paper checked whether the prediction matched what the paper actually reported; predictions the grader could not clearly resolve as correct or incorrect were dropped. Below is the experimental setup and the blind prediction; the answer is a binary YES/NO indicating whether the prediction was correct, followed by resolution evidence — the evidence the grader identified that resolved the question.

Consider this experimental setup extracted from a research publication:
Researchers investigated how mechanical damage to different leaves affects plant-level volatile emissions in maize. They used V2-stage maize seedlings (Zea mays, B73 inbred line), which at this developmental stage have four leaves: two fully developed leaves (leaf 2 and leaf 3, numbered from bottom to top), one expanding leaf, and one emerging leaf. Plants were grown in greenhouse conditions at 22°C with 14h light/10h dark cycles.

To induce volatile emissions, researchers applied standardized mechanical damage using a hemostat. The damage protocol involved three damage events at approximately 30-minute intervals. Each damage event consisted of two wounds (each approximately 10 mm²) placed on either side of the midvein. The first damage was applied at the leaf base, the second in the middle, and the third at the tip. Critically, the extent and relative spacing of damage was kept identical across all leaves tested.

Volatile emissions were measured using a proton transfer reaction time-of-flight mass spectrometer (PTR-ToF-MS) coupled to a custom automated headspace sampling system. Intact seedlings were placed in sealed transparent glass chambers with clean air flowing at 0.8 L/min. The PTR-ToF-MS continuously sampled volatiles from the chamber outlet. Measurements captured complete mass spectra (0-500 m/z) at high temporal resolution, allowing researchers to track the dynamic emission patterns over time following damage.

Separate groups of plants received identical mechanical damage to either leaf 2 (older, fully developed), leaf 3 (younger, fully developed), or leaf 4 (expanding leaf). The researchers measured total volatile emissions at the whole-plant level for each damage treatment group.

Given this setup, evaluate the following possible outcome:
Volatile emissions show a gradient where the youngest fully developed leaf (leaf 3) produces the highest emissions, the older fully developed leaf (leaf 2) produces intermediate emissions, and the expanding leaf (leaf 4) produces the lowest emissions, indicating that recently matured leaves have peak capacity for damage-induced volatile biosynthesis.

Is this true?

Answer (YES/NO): NO